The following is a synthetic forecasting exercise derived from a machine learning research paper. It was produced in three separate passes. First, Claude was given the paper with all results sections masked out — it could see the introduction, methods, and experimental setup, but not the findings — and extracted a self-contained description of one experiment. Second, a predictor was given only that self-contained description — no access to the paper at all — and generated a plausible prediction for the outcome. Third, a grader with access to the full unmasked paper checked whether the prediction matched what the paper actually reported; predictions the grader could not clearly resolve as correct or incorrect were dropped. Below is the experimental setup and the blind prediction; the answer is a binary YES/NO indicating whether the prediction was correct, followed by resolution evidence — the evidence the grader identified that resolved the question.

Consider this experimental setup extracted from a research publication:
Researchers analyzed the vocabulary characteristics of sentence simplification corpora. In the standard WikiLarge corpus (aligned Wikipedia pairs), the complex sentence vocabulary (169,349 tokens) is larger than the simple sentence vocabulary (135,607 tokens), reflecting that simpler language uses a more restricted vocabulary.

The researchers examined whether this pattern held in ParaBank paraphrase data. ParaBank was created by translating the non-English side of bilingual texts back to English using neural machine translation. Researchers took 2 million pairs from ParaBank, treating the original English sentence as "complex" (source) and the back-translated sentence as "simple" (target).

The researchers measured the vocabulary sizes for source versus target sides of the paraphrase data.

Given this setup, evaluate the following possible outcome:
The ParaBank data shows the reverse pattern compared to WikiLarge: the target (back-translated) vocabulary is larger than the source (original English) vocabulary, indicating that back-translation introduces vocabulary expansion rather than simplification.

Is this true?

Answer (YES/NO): NO